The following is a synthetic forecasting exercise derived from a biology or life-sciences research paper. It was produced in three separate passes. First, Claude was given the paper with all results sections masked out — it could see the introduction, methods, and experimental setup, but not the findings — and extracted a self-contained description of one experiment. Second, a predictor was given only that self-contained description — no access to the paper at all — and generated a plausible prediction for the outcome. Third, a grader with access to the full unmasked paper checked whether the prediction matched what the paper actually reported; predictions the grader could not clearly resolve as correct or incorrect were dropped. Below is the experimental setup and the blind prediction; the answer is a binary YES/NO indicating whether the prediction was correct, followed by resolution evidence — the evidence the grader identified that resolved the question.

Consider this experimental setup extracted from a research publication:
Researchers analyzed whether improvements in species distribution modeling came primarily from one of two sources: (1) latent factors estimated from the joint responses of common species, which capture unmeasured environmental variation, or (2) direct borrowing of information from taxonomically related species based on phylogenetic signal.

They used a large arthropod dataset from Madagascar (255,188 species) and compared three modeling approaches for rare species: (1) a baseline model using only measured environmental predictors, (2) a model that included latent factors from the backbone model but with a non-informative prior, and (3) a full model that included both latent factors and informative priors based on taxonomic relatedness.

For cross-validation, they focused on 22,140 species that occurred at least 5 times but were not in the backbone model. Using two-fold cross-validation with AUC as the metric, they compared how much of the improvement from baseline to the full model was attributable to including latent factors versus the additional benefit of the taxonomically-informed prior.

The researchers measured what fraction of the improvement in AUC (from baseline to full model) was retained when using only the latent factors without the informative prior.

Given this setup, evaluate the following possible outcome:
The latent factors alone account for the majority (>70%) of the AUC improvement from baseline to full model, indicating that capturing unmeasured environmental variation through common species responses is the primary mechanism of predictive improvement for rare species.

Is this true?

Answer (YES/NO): YES